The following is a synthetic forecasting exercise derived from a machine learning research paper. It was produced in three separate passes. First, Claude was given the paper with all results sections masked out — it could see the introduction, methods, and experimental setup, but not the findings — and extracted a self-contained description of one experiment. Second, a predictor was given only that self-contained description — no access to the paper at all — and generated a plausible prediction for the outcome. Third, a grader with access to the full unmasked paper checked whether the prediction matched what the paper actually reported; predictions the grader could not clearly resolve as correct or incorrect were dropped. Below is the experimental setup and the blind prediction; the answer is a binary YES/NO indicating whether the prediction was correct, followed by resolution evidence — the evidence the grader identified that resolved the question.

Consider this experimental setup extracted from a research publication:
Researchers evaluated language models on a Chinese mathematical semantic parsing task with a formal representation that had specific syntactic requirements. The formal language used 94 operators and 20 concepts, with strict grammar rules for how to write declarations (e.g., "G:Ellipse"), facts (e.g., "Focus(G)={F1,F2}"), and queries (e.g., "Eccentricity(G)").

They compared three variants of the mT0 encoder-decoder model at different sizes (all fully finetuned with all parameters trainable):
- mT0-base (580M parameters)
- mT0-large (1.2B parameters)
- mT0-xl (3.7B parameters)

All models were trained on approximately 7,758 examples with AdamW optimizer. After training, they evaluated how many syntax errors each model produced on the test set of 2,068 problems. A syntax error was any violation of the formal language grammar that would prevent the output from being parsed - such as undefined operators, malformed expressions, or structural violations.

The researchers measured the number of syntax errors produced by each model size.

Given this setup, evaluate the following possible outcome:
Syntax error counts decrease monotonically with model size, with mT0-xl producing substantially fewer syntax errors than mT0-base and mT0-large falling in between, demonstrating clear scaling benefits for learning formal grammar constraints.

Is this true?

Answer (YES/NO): NO